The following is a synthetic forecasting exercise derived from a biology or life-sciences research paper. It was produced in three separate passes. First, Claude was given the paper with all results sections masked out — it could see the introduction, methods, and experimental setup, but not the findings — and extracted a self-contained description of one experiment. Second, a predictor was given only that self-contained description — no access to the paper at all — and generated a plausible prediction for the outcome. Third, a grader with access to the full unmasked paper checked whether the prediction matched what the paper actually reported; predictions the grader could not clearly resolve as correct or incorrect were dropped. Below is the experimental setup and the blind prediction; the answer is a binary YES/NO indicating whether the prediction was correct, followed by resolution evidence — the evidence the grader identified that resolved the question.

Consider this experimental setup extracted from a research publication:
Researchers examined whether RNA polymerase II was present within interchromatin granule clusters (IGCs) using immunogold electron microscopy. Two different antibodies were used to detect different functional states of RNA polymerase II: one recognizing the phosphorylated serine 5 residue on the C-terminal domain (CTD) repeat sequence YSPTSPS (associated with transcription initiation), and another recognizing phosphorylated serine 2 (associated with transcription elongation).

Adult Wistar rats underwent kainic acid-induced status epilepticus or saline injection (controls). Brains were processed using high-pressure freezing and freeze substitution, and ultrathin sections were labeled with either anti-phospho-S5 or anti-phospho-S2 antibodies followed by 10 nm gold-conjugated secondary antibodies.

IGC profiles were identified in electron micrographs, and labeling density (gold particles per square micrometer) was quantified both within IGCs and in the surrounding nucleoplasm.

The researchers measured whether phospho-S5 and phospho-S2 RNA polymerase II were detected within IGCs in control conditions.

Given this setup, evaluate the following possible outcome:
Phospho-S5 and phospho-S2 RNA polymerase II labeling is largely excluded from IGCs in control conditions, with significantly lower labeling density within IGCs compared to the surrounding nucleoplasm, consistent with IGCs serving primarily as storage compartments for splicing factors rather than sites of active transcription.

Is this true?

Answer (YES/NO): NO